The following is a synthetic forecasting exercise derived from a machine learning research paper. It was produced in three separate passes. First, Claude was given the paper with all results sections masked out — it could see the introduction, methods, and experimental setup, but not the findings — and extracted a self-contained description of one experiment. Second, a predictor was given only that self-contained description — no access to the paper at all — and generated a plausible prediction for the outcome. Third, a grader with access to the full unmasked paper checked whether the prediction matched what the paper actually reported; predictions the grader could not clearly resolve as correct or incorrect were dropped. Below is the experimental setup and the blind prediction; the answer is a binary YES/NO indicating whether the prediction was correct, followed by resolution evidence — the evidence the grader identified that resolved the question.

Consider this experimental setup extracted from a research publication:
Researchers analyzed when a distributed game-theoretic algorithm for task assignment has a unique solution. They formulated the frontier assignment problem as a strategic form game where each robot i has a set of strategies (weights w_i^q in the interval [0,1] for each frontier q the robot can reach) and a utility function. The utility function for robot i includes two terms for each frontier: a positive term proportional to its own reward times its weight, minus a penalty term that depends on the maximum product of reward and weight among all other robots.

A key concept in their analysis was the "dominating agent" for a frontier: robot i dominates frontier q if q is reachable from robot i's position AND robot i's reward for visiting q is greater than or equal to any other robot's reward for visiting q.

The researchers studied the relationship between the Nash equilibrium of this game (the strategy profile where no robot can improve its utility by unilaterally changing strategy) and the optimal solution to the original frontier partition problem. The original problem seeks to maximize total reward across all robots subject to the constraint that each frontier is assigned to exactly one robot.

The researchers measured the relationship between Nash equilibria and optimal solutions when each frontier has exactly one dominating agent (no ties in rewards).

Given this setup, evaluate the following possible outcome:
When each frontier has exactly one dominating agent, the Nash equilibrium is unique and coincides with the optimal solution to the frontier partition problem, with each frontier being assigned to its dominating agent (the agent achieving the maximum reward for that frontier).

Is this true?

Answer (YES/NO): YES